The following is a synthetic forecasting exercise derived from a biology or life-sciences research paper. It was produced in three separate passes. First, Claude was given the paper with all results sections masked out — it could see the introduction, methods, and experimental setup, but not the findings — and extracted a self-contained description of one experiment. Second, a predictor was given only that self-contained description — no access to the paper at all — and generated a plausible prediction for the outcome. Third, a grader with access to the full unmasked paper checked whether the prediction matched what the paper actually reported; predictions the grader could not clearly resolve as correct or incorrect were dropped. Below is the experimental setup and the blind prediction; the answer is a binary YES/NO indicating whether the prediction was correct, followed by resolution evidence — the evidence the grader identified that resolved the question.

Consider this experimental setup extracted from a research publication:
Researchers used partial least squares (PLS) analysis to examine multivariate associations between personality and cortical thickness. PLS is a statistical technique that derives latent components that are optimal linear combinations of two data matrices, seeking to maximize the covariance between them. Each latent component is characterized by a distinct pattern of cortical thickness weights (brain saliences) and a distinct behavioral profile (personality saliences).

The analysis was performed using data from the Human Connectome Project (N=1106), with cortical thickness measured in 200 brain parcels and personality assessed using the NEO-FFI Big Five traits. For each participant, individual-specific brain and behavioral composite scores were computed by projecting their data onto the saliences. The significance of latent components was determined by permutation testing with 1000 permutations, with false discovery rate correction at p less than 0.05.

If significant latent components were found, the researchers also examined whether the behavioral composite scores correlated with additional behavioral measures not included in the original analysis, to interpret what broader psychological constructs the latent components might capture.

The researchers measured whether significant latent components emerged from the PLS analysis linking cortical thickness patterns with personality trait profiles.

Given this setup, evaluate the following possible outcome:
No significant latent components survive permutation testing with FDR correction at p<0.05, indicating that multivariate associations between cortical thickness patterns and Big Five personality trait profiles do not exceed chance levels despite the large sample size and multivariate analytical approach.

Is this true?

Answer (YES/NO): NO